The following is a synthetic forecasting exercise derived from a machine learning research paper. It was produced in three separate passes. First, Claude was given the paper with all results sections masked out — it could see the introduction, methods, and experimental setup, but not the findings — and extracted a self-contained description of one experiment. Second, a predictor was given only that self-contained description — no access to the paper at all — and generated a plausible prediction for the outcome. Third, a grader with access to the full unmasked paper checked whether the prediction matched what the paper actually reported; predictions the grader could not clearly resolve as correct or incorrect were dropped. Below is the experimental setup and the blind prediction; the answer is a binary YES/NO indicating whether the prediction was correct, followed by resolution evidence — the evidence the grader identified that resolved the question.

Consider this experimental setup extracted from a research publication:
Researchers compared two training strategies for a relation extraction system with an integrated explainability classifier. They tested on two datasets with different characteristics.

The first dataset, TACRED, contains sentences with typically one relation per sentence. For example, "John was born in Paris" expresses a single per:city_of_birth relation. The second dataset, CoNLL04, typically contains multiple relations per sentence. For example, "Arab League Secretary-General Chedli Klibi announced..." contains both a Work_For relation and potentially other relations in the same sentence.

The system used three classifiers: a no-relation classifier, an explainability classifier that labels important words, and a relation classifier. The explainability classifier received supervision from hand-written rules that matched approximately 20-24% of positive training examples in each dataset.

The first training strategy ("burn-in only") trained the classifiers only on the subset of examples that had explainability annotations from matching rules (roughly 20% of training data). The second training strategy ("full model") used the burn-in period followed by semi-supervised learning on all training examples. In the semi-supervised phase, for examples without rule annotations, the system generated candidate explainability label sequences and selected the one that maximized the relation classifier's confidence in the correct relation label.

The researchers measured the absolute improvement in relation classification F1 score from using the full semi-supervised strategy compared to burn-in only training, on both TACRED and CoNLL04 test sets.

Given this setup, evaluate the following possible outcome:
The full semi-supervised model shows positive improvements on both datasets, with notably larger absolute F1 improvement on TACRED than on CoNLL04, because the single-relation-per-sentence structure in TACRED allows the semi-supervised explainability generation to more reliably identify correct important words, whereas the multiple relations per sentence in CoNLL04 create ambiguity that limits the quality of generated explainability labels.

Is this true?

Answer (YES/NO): NO